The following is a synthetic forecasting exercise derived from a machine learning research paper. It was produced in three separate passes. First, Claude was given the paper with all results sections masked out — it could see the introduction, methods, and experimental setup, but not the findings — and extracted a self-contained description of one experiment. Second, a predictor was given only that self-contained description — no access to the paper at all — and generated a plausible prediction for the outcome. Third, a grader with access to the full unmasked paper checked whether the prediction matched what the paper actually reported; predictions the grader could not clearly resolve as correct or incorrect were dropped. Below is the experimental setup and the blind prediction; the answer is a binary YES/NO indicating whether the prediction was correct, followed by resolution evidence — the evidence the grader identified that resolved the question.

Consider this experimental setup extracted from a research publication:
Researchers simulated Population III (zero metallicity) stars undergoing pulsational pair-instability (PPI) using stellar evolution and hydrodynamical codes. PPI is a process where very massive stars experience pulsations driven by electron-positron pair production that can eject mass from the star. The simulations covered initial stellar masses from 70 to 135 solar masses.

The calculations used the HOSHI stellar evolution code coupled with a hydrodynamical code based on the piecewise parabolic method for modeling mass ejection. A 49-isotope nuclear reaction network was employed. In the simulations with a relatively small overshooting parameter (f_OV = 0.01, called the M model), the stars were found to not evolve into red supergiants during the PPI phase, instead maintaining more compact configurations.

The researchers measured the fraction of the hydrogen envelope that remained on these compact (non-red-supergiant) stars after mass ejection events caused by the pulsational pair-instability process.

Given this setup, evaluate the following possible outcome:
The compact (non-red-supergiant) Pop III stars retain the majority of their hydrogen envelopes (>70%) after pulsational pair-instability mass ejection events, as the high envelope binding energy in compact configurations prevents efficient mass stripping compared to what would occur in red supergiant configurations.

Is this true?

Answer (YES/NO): YES